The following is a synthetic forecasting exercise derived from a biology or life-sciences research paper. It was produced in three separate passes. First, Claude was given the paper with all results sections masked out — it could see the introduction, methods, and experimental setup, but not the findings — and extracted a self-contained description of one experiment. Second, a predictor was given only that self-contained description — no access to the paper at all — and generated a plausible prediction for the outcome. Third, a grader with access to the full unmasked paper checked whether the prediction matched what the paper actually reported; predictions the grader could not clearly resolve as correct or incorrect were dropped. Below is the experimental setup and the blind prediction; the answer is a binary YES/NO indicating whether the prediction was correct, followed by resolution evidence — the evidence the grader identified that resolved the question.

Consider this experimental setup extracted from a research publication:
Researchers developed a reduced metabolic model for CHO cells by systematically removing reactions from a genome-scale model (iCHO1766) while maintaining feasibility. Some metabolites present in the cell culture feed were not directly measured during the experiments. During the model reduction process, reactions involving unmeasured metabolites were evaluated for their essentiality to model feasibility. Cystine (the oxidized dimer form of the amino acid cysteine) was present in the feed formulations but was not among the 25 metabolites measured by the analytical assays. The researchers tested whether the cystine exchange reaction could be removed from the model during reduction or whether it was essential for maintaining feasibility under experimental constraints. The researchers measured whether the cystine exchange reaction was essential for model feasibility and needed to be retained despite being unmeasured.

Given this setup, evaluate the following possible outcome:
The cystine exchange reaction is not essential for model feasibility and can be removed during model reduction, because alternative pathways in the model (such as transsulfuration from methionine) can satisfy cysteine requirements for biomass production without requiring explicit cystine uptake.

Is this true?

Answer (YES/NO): NO